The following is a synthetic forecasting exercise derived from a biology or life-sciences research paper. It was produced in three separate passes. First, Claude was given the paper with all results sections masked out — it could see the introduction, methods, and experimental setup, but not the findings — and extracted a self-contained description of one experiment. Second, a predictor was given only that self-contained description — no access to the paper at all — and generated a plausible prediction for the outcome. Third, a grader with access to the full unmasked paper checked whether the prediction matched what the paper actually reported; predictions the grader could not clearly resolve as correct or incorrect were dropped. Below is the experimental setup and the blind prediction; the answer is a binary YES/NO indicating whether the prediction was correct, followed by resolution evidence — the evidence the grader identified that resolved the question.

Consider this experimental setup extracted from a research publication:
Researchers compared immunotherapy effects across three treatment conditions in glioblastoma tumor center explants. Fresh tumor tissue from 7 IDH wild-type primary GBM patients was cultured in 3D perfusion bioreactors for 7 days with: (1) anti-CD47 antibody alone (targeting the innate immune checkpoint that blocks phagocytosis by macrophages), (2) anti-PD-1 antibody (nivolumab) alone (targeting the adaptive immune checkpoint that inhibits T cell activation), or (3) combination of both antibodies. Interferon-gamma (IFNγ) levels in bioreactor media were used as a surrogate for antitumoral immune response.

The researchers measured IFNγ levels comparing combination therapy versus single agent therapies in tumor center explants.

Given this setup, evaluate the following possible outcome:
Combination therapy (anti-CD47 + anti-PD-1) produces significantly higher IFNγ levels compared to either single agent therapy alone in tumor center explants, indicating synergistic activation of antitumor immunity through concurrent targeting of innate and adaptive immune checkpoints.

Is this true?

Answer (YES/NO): YES